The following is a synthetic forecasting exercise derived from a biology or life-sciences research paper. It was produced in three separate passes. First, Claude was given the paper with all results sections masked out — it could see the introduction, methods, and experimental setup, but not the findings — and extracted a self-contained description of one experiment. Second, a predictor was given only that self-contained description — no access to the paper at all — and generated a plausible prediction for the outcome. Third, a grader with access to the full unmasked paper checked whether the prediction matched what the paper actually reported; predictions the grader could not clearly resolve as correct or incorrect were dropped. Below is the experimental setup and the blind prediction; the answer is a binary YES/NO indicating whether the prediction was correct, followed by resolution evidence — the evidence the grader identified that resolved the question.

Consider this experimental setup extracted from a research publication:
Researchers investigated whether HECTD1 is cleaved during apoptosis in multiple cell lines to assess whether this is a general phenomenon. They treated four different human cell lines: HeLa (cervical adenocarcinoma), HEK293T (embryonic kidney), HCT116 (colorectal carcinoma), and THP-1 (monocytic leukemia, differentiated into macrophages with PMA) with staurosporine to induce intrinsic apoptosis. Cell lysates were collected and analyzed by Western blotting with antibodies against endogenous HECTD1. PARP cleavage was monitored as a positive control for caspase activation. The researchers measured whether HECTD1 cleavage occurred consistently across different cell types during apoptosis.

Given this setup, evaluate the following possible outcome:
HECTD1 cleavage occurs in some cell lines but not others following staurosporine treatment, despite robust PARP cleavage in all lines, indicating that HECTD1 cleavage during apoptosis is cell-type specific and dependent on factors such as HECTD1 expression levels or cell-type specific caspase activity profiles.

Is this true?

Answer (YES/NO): NO